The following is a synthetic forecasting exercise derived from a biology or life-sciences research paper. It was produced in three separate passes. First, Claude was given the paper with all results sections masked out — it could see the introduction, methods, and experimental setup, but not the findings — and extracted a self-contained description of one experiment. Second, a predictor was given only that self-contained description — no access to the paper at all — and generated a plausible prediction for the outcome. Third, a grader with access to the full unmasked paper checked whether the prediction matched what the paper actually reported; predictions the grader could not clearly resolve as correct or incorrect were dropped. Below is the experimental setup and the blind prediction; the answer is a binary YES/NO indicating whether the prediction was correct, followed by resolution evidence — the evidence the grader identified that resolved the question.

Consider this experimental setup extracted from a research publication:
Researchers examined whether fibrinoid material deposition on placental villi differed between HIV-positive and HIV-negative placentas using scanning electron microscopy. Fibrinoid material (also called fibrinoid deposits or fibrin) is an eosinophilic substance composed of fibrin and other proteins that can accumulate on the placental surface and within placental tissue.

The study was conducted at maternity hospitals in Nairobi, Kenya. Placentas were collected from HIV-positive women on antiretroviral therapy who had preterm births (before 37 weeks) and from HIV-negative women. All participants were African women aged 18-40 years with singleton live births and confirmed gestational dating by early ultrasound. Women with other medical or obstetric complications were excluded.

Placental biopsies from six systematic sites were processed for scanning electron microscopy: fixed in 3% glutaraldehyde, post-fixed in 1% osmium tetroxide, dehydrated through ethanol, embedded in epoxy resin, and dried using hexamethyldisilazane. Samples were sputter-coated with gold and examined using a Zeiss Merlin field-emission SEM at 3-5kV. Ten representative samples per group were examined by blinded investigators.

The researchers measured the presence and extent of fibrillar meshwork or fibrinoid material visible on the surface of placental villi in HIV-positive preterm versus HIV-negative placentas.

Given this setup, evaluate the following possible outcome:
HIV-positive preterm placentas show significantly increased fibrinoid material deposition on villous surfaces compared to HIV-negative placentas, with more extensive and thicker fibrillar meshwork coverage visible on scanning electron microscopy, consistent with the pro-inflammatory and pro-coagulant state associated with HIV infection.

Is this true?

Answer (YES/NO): YES